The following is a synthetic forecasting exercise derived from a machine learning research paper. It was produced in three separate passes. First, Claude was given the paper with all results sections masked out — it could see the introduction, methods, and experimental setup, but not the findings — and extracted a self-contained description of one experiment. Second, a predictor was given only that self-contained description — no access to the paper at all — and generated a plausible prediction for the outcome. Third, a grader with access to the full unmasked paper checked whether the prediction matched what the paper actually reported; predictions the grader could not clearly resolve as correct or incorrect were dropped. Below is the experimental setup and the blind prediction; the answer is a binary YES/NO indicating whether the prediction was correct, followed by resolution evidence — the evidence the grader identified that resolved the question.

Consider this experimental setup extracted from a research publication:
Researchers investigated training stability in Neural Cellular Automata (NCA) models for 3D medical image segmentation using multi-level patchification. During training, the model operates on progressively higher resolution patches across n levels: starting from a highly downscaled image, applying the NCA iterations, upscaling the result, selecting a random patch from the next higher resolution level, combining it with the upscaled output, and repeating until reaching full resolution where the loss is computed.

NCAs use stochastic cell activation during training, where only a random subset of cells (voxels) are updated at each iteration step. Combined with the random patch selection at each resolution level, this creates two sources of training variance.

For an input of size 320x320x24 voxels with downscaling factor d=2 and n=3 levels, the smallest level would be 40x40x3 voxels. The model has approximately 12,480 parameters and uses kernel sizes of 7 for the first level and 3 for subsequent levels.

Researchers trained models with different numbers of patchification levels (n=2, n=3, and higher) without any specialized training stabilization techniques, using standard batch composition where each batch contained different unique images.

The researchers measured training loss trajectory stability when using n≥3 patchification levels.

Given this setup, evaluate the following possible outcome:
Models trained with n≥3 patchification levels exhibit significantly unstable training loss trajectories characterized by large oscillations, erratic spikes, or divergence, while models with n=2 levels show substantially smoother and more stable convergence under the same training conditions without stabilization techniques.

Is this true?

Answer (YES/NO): YES